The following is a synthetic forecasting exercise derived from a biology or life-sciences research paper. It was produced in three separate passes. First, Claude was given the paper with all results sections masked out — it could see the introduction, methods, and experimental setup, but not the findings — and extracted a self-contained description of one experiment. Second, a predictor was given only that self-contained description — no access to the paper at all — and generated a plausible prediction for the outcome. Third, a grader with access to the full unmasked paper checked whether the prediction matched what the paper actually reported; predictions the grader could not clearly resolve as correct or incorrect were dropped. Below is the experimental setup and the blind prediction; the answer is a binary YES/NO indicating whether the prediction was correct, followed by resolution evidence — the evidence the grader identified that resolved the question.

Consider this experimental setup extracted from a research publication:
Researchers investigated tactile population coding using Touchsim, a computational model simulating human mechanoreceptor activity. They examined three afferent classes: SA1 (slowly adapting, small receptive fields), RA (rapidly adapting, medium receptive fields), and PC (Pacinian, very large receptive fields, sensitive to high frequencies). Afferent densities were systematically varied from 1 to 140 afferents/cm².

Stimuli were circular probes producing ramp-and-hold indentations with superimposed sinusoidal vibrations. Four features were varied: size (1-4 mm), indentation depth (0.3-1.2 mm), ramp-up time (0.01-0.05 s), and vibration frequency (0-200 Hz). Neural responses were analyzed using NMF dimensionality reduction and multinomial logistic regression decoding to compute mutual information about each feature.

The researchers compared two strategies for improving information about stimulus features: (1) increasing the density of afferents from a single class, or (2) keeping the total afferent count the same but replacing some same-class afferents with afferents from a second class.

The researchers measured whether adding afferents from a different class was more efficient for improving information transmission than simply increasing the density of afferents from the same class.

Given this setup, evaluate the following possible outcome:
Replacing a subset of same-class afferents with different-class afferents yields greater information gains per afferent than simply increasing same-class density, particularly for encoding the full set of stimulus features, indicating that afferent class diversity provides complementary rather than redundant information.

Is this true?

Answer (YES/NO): NO